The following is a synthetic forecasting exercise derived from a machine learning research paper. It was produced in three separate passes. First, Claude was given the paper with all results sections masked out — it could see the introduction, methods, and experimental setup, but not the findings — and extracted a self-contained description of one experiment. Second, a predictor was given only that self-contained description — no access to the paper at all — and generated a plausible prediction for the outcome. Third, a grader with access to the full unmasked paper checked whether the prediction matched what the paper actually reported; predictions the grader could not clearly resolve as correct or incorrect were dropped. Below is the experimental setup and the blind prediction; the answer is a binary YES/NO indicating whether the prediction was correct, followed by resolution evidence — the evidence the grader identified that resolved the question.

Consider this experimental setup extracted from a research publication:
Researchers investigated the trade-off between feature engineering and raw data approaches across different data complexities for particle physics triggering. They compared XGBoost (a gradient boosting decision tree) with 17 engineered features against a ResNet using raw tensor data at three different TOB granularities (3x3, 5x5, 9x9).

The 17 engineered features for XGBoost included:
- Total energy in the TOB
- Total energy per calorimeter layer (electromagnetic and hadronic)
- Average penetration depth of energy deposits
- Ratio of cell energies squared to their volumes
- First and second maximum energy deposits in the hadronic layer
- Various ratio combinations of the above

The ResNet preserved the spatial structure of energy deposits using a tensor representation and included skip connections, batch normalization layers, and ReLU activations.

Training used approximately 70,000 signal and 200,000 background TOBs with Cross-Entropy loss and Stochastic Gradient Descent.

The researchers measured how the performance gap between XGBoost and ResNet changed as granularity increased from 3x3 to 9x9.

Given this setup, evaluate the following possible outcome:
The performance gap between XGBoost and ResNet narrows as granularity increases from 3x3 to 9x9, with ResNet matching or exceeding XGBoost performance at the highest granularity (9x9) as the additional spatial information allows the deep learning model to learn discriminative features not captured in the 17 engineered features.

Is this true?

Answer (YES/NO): YES